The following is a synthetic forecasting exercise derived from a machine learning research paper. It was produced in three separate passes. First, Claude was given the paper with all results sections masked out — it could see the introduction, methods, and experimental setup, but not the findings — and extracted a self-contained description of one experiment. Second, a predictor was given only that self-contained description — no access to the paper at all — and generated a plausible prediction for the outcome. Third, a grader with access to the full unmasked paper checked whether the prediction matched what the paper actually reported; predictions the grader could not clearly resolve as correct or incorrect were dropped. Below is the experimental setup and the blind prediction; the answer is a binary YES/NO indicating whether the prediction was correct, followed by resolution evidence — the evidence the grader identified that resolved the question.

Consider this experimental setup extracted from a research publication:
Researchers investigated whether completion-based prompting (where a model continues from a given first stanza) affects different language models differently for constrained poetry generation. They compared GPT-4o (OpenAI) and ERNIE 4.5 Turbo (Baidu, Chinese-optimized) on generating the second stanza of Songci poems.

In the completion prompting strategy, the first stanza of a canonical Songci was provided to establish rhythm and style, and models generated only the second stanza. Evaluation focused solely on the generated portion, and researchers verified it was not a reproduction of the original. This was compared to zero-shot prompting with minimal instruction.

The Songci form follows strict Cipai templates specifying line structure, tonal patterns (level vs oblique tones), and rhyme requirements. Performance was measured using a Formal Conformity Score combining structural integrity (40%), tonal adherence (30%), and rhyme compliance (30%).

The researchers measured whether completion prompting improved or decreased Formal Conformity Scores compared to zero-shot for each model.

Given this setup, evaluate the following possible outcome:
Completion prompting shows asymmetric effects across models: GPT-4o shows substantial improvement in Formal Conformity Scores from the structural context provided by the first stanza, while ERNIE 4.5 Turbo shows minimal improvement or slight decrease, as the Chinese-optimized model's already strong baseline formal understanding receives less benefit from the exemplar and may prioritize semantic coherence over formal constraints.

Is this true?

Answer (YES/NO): NO